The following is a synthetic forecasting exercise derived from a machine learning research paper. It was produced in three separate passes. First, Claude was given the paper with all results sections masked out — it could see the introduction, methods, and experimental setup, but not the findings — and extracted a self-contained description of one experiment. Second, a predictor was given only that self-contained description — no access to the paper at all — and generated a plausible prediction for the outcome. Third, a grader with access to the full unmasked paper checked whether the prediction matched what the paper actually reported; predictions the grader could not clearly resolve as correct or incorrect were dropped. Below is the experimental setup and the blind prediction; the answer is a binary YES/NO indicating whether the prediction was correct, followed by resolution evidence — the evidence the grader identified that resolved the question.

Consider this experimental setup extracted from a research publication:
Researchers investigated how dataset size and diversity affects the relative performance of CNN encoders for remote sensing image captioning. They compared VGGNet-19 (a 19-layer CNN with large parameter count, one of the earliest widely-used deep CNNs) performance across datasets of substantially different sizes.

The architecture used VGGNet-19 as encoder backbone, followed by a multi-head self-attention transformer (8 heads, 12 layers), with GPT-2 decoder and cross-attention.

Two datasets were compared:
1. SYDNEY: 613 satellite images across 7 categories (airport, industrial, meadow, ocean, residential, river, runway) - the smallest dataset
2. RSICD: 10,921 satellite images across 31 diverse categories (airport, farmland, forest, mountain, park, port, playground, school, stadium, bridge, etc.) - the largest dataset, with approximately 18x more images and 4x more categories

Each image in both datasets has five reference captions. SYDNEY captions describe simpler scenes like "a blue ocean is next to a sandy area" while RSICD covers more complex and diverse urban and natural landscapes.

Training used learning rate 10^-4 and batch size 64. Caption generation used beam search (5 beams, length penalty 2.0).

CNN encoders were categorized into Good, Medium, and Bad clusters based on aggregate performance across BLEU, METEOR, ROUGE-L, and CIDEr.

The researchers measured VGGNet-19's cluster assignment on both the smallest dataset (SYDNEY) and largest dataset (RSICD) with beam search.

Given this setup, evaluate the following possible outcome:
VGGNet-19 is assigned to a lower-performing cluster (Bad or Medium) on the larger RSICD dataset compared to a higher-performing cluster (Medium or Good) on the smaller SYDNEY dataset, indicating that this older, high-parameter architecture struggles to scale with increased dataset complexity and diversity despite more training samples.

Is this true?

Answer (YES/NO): YES